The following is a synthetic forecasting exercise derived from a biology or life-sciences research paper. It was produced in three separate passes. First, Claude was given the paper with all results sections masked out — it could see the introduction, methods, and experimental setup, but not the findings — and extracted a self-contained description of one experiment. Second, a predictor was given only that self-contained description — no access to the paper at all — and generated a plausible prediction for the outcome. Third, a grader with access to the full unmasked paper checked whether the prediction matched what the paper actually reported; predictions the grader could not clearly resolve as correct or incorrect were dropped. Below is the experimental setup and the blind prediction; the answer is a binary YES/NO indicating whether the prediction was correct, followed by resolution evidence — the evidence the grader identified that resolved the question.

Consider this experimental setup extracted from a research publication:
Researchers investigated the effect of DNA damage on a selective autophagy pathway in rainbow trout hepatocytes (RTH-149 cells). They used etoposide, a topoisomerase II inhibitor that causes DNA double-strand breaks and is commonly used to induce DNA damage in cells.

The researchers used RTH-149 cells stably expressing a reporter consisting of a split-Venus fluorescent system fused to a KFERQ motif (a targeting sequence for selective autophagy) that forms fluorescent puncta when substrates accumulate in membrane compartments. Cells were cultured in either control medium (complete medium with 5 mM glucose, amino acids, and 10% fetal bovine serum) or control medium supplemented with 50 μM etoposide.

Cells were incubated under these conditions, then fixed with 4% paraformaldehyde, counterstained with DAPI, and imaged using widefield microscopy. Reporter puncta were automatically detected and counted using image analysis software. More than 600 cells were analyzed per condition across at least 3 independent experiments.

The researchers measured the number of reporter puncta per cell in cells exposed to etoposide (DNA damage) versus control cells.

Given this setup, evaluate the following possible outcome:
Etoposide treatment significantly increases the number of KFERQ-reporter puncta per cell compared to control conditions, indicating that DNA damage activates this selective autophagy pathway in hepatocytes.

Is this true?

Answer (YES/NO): YES